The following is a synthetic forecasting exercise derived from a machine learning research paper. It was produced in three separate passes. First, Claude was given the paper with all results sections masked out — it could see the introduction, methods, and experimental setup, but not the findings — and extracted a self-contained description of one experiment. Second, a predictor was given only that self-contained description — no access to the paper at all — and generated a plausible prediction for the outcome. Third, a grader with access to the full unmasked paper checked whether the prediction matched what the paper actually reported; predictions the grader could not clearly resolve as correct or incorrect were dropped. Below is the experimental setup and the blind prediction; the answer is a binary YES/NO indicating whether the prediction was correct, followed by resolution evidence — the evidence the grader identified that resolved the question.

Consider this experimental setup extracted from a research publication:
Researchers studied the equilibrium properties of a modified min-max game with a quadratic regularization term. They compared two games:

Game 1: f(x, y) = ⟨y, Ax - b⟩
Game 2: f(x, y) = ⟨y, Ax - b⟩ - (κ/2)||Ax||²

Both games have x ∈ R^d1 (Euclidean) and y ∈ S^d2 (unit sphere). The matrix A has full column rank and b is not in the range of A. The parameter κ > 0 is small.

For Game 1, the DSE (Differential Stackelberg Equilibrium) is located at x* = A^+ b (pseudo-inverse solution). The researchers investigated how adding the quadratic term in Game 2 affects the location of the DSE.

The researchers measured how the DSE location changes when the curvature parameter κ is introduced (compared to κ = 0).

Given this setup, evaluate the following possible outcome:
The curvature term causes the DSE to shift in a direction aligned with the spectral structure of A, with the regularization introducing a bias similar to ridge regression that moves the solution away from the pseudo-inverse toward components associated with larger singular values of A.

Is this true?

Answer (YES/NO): NO